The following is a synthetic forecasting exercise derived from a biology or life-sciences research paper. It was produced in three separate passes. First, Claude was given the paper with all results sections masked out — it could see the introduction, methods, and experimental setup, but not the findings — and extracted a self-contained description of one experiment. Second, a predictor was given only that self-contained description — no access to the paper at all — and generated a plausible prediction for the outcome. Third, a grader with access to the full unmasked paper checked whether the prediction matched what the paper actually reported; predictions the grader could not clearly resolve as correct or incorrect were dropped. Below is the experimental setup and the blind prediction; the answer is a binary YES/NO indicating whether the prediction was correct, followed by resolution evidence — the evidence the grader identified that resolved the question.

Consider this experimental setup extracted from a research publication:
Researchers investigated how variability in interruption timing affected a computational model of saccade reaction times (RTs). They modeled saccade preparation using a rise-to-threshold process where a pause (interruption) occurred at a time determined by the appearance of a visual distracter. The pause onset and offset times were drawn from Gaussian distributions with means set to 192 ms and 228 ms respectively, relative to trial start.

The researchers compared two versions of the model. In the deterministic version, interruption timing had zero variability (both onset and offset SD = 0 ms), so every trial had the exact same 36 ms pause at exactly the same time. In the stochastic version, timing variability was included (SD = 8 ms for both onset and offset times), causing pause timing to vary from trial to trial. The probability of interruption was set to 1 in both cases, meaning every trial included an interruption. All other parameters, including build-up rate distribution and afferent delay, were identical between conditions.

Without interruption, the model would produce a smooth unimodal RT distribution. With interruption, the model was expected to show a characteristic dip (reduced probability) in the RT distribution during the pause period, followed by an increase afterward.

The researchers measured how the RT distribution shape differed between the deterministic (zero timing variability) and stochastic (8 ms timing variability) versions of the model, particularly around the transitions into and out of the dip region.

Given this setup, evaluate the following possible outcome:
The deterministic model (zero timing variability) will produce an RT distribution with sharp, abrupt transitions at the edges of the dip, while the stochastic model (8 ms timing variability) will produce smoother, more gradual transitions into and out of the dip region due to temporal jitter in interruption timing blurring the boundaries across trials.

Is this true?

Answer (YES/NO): YES